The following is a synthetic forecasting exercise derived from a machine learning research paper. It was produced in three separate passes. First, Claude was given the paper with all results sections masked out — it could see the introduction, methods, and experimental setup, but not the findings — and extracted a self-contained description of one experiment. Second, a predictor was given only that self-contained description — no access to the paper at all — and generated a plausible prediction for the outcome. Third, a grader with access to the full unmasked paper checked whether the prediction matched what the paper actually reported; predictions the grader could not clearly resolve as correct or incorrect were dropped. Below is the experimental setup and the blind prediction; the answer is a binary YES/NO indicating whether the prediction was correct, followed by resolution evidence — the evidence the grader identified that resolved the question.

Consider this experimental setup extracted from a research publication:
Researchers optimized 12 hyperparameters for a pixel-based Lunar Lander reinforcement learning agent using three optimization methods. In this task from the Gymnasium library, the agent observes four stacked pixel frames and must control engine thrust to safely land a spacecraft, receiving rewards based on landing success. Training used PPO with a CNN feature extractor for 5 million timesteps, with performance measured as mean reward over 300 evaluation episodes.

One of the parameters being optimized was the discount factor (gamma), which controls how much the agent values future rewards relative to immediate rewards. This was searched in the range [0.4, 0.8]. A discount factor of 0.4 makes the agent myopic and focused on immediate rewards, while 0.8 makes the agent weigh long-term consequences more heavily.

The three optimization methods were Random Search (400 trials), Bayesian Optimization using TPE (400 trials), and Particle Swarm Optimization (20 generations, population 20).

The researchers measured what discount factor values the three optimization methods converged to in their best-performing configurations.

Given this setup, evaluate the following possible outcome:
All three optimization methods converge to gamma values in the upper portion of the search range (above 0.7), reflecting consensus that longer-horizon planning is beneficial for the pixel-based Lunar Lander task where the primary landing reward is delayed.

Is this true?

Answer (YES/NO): YES